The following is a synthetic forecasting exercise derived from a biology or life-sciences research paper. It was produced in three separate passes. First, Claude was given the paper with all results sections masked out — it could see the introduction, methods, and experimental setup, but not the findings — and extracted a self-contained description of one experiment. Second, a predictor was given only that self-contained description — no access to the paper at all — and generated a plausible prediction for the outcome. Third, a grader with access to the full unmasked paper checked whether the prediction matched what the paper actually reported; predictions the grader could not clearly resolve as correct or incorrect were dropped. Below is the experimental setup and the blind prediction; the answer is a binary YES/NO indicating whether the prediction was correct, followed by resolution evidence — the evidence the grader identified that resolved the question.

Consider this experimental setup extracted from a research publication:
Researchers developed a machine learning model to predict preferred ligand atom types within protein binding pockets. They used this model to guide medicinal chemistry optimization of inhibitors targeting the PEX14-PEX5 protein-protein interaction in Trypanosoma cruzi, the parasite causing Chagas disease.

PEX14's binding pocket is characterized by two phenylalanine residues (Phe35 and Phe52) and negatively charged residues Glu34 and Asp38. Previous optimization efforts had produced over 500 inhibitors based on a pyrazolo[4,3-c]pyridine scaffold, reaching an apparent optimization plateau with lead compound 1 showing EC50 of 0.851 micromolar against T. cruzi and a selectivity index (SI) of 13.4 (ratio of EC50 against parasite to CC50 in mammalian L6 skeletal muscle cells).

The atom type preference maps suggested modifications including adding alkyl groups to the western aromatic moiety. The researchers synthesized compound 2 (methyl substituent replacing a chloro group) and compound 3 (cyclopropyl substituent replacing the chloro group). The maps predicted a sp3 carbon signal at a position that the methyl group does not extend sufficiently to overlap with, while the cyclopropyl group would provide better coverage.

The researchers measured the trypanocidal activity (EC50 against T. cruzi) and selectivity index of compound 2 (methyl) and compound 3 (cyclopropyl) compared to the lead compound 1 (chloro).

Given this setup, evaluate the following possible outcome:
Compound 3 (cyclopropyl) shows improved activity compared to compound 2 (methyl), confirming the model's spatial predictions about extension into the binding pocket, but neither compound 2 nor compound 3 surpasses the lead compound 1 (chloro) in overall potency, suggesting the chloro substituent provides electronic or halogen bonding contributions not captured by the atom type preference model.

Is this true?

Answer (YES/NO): NO